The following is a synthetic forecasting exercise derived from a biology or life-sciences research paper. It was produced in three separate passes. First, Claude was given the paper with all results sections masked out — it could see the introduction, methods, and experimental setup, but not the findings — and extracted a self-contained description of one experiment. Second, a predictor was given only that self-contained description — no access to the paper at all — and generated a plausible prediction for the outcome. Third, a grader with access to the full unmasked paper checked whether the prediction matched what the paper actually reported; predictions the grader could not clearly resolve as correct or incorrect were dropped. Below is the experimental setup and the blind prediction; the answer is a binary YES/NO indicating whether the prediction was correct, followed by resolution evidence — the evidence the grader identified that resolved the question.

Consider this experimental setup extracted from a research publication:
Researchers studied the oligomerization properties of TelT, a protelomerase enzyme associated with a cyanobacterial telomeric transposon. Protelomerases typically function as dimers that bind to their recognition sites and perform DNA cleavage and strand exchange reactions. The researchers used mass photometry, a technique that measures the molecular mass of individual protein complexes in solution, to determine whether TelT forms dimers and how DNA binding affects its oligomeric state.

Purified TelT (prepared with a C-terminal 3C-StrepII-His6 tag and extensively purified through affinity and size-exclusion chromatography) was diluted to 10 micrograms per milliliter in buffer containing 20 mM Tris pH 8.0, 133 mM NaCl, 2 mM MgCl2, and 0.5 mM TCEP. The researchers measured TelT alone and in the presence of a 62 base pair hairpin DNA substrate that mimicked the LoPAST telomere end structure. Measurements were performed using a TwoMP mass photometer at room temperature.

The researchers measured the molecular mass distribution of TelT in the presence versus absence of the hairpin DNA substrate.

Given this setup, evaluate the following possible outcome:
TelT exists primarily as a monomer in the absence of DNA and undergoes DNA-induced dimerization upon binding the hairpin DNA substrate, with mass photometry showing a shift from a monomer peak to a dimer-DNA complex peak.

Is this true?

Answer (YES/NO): NO